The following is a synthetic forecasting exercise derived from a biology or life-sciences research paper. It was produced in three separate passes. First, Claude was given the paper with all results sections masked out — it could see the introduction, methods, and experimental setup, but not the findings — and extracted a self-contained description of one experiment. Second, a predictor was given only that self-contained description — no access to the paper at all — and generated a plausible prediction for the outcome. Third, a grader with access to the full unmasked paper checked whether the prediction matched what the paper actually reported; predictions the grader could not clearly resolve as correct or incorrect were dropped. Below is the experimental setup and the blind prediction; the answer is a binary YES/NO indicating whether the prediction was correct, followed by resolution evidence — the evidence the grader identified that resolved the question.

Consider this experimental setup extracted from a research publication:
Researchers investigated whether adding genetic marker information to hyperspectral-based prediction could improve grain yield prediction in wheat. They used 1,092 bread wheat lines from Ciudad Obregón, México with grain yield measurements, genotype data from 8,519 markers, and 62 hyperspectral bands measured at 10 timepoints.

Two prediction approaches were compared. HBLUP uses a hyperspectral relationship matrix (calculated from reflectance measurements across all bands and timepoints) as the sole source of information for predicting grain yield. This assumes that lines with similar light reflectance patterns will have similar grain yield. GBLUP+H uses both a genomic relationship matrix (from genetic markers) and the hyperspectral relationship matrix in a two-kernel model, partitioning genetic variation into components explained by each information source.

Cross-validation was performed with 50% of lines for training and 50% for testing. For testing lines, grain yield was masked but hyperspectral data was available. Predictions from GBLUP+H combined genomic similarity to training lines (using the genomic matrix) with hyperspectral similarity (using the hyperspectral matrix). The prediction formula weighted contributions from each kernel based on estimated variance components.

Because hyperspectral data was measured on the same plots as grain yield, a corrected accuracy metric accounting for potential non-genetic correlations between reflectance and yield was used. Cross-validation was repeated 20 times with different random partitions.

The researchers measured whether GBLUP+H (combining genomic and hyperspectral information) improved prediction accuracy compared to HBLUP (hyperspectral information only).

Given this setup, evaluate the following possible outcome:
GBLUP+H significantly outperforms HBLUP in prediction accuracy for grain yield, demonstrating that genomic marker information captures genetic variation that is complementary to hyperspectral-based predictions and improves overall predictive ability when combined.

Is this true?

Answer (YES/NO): YES